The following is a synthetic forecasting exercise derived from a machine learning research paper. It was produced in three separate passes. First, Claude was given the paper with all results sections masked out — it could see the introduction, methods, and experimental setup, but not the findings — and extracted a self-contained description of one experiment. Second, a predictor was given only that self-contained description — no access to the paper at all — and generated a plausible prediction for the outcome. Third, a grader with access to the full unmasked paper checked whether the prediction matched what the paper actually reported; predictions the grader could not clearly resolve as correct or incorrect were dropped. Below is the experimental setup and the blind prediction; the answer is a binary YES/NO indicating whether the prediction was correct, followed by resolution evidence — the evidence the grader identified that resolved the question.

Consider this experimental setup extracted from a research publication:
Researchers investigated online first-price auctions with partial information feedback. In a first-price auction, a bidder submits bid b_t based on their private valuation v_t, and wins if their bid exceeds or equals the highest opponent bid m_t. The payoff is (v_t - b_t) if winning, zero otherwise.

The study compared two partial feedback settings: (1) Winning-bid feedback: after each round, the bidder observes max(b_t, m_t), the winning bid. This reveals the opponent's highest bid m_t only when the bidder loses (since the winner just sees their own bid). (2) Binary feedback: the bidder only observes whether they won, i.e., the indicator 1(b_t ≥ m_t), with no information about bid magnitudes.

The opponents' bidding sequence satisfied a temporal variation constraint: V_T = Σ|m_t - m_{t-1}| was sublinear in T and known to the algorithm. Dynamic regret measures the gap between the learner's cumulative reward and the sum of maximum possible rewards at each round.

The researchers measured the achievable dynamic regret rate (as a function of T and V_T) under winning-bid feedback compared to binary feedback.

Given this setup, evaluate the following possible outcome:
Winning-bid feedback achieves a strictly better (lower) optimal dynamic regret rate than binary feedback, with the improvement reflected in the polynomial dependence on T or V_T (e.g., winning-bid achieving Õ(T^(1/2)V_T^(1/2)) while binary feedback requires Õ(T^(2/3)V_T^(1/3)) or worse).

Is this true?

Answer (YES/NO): YES